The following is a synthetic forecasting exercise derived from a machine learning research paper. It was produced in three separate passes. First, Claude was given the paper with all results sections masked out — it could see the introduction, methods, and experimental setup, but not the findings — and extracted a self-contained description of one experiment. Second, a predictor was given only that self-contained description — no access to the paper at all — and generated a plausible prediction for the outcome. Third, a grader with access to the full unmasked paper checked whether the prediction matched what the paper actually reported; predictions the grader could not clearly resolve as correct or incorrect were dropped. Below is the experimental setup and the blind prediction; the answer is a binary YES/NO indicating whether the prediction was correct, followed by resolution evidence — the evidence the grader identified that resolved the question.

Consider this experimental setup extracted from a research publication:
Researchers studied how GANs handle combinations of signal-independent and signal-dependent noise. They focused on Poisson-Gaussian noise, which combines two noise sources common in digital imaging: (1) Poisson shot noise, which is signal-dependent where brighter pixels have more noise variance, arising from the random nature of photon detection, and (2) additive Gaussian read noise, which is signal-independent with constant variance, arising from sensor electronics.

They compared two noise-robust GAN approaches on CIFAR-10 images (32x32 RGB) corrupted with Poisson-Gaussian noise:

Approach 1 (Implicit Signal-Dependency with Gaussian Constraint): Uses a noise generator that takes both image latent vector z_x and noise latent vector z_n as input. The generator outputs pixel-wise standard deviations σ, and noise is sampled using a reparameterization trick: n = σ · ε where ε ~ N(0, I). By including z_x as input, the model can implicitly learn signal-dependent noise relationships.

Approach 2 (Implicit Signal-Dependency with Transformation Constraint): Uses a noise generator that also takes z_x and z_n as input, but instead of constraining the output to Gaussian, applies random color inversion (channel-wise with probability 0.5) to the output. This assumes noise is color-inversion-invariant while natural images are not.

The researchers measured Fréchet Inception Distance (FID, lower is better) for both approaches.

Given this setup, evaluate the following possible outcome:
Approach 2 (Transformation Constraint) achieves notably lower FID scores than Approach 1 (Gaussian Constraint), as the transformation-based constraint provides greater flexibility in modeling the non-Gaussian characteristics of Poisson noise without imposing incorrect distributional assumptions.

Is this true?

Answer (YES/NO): NO